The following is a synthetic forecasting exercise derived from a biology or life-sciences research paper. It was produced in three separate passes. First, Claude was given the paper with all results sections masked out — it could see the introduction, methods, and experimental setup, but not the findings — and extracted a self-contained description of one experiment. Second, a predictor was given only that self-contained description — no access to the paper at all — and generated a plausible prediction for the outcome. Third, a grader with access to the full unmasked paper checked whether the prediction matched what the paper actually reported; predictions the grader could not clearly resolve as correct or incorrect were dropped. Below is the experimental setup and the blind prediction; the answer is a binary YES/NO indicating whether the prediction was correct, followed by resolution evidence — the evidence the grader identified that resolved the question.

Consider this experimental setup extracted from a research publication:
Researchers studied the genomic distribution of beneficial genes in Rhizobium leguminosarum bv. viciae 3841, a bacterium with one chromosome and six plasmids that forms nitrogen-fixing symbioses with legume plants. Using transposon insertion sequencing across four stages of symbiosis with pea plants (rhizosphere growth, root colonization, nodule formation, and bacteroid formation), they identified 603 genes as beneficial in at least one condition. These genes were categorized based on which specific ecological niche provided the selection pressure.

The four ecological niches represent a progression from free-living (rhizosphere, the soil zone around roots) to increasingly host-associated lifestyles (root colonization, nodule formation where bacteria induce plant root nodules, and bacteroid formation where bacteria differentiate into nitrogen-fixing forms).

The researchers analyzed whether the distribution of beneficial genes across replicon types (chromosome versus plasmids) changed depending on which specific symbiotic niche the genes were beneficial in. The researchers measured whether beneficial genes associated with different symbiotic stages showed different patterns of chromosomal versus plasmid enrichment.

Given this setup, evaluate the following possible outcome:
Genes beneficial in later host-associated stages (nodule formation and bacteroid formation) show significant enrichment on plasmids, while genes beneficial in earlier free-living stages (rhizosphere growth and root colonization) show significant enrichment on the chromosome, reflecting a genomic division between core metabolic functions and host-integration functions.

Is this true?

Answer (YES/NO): NO